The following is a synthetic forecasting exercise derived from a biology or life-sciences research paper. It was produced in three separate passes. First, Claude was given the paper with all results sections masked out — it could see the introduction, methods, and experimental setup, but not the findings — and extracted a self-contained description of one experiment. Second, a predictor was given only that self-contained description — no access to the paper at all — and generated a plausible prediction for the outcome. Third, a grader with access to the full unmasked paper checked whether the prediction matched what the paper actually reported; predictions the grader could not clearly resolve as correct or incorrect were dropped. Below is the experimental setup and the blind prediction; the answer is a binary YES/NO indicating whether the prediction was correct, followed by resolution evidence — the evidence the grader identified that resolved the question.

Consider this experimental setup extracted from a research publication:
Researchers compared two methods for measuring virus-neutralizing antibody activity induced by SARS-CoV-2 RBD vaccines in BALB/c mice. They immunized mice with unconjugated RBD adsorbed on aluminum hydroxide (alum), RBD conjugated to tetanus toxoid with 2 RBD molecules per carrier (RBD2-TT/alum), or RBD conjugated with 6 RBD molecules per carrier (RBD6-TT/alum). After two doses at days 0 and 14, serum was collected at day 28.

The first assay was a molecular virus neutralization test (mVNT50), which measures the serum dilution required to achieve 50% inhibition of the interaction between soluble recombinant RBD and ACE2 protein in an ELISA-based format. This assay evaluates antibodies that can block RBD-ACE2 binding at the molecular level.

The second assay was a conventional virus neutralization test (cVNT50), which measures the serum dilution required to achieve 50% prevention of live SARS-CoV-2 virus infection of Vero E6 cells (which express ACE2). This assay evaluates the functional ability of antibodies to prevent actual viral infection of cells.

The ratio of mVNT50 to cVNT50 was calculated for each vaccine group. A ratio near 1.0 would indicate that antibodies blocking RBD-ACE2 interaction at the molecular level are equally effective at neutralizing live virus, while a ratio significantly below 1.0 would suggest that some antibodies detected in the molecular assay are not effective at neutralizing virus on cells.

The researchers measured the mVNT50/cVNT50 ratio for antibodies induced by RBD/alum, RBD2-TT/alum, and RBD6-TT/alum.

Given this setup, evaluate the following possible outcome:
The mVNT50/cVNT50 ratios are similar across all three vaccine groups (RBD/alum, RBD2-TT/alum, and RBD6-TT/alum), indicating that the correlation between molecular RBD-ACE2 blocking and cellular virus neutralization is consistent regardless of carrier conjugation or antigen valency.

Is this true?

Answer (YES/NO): NO